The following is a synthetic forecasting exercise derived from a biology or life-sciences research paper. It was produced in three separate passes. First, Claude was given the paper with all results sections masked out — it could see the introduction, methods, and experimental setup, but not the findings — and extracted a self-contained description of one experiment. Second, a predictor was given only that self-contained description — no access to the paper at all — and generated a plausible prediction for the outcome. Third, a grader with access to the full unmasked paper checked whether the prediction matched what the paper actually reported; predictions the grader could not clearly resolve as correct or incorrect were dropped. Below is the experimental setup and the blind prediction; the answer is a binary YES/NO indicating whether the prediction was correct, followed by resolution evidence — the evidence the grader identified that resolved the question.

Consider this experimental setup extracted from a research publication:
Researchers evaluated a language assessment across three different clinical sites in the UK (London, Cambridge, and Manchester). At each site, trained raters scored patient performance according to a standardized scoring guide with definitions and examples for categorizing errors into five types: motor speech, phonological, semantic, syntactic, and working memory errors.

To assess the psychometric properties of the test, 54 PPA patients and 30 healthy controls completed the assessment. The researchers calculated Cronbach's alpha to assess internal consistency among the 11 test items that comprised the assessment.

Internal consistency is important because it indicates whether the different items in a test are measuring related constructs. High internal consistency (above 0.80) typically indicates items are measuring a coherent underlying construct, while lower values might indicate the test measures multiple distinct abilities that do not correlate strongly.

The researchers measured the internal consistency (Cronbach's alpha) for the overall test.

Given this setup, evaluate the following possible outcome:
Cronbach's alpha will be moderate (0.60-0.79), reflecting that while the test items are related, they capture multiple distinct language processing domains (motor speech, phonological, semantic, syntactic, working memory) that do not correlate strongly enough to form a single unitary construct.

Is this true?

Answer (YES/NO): NO